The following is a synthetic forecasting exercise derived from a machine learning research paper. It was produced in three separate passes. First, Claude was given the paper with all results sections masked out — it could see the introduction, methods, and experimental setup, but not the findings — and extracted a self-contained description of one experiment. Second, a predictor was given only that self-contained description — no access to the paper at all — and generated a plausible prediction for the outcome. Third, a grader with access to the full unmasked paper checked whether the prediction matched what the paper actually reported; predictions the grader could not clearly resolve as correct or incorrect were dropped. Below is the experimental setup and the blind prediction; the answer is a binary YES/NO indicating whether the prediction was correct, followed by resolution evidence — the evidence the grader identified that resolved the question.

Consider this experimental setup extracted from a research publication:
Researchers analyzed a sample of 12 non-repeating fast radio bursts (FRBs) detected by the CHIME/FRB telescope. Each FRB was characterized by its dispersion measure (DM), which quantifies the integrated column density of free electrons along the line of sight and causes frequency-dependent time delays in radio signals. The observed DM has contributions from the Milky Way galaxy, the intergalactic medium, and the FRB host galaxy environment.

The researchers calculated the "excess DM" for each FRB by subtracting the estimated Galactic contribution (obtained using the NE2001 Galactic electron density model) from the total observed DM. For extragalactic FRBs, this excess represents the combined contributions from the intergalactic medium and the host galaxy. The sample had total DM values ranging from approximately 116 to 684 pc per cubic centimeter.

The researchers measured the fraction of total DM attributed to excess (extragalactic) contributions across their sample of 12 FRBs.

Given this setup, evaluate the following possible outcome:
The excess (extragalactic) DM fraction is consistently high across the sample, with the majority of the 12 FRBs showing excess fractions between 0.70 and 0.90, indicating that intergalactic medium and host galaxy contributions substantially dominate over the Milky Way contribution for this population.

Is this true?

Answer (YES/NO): NO